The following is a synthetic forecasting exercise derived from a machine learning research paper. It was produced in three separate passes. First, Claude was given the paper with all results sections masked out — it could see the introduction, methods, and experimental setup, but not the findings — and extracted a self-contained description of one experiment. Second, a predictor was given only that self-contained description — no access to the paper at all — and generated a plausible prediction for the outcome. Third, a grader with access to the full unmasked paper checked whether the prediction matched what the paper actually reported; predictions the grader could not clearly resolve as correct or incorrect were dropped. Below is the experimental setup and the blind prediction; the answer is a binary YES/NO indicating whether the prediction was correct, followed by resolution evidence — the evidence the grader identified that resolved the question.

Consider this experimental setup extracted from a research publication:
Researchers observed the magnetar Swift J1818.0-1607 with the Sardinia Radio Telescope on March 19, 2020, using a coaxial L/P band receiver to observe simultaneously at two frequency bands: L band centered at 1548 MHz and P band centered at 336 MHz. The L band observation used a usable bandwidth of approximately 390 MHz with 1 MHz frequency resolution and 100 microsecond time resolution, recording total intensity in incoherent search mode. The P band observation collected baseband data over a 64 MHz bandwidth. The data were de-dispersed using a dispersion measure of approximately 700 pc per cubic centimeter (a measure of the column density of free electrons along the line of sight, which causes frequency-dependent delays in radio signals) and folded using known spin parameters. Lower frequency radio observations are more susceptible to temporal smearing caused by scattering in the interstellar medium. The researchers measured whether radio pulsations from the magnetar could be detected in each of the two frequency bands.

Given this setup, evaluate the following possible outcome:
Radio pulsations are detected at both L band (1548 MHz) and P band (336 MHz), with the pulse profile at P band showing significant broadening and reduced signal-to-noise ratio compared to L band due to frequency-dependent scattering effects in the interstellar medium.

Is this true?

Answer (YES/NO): NO